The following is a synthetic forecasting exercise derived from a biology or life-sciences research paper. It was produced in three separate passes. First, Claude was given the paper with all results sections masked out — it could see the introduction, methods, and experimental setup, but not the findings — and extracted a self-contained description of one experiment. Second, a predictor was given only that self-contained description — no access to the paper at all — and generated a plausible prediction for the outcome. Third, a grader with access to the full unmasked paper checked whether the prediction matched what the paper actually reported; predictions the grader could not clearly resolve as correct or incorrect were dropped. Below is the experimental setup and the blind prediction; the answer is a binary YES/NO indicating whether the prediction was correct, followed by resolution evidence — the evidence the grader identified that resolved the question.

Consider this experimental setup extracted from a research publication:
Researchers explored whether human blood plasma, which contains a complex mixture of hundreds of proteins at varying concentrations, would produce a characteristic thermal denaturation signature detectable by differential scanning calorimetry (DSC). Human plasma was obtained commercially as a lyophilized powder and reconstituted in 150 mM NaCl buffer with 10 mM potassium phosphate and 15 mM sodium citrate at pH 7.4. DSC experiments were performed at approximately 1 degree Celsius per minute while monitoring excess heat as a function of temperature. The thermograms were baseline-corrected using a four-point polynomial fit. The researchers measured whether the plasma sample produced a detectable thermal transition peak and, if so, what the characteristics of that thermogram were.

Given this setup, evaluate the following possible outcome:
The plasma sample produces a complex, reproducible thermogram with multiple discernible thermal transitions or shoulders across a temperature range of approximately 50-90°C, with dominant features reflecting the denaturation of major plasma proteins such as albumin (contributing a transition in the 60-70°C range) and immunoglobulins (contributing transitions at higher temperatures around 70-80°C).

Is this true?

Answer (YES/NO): NO